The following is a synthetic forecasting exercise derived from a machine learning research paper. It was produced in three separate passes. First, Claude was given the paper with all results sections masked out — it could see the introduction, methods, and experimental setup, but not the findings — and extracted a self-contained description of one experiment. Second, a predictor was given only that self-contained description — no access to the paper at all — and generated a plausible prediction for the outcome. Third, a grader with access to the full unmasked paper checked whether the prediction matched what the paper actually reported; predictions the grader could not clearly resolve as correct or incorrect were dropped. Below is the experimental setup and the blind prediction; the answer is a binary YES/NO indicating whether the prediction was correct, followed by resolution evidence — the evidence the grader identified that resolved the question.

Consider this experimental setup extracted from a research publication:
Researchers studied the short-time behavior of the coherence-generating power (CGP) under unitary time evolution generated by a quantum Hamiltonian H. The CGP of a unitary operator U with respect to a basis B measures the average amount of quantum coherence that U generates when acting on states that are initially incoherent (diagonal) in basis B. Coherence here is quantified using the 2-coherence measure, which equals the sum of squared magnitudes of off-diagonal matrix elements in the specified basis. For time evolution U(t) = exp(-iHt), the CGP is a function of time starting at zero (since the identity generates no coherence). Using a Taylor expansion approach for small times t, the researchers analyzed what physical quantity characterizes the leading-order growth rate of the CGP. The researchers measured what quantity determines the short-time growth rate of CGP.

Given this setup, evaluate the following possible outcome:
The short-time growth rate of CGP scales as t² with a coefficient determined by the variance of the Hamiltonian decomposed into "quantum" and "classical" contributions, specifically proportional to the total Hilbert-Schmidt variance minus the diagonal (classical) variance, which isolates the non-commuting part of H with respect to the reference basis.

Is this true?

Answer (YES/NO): NO